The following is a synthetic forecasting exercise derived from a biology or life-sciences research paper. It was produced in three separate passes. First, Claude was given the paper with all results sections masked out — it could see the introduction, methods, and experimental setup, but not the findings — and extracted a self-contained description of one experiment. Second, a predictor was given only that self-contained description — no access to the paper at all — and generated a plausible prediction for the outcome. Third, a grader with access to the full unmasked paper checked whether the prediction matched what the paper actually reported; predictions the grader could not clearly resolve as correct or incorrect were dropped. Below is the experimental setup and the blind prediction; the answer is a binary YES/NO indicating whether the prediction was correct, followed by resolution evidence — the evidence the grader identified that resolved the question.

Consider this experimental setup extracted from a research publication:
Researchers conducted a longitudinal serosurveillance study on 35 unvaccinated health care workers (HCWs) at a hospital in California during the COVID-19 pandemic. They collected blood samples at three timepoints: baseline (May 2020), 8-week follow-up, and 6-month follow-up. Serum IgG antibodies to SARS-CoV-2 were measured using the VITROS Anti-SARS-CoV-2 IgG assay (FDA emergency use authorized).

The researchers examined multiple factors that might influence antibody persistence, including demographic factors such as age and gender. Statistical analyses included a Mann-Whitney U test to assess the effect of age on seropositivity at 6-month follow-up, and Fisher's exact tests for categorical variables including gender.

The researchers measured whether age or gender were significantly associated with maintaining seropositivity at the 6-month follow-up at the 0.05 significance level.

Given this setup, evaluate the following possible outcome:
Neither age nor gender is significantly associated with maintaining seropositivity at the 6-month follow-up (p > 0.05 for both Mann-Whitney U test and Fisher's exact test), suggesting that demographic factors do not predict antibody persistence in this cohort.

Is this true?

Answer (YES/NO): YES